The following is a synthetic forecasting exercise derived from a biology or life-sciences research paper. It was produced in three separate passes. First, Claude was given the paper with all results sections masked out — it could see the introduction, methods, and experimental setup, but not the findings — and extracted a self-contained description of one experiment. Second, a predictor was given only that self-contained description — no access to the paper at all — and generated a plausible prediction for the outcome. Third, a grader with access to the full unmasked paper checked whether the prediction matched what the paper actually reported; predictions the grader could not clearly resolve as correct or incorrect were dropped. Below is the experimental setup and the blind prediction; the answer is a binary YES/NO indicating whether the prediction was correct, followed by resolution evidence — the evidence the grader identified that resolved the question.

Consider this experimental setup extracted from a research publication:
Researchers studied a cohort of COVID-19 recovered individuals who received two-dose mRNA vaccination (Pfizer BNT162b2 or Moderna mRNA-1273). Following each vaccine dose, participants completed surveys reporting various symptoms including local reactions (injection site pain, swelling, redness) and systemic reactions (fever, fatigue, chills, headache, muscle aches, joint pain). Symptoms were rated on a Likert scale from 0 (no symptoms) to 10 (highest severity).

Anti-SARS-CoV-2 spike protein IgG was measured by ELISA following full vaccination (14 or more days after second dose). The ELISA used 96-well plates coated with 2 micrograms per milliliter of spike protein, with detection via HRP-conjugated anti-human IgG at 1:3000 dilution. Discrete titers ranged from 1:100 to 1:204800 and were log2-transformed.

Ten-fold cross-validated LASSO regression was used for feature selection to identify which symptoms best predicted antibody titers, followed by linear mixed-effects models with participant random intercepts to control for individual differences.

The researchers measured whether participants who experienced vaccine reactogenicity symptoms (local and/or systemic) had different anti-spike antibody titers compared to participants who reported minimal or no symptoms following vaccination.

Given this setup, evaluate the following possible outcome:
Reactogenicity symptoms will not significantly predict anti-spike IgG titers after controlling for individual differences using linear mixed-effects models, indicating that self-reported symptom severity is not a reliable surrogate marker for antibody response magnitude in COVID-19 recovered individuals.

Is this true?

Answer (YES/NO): NO